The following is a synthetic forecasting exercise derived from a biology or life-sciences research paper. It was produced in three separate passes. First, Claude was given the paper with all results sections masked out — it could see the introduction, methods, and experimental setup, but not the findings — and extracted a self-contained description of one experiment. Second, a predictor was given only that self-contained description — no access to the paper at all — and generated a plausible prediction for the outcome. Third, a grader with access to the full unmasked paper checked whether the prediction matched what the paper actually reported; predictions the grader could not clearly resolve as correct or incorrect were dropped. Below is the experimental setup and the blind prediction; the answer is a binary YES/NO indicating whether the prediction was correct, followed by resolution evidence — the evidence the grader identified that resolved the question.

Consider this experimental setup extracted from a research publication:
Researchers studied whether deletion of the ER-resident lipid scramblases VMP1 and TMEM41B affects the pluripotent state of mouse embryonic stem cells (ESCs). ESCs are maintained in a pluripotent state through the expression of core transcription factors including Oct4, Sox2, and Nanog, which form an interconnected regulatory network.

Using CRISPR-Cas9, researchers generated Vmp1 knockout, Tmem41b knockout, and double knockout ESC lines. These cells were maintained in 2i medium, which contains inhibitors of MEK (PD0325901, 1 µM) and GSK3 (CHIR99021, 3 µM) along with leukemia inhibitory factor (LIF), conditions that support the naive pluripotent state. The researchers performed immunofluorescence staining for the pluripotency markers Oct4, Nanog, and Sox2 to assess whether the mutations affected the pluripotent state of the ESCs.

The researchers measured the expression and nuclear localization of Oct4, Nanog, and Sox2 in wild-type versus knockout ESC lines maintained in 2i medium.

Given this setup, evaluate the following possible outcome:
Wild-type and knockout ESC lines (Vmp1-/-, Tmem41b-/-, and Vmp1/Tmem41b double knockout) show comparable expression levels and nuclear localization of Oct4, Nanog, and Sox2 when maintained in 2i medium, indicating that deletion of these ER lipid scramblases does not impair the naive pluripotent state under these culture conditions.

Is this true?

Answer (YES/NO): YES